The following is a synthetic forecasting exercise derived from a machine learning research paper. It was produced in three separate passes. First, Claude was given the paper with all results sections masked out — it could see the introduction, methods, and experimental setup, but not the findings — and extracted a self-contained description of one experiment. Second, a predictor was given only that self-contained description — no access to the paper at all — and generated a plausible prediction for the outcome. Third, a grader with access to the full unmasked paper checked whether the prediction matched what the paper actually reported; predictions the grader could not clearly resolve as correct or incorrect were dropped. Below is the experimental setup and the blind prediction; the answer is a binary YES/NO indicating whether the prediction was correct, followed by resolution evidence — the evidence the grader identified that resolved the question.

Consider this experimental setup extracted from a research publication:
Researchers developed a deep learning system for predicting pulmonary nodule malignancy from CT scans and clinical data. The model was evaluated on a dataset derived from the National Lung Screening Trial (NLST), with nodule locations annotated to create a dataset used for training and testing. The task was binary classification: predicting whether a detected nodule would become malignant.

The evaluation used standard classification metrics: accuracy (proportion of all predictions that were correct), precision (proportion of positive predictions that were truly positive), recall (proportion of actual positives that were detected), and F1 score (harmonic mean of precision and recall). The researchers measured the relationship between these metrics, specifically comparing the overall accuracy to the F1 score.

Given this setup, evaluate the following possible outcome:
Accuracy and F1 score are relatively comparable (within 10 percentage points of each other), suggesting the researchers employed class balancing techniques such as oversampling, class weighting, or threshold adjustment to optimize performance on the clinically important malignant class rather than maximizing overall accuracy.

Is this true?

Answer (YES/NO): YES